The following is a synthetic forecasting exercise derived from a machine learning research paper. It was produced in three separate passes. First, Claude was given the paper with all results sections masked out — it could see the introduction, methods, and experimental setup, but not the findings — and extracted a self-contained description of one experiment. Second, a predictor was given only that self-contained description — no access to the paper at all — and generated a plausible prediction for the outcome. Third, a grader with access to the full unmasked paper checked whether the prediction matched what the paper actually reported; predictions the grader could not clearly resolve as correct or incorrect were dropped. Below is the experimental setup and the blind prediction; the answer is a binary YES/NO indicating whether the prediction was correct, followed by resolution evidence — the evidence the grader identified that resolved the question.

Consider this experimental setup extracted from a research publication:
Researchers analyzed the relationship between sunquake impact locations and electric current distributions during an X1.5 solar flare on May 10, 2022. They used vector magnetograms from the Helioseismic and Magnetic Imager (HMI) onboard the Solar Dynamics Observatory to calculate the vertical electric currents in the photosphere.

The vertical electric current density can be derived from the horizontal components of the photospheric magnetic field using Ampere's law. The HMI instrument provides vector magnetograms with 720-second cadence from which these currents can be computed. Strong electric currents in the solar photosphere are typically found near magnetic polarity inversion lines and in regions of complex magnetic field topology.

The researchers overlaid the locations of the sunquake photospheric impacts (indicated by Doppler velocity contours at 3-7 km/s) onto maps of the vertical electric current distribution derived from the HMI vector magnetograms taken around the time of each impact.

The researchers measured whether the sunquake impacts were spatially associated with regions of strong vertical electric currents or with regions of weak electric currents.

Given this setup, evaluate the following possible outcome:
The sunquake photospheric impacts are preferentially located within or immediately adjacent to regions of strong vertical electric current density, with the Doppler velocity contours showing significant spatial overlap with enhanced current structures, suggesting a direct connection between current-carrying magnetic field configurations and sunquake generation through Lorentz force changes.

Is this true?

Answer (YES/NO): NO